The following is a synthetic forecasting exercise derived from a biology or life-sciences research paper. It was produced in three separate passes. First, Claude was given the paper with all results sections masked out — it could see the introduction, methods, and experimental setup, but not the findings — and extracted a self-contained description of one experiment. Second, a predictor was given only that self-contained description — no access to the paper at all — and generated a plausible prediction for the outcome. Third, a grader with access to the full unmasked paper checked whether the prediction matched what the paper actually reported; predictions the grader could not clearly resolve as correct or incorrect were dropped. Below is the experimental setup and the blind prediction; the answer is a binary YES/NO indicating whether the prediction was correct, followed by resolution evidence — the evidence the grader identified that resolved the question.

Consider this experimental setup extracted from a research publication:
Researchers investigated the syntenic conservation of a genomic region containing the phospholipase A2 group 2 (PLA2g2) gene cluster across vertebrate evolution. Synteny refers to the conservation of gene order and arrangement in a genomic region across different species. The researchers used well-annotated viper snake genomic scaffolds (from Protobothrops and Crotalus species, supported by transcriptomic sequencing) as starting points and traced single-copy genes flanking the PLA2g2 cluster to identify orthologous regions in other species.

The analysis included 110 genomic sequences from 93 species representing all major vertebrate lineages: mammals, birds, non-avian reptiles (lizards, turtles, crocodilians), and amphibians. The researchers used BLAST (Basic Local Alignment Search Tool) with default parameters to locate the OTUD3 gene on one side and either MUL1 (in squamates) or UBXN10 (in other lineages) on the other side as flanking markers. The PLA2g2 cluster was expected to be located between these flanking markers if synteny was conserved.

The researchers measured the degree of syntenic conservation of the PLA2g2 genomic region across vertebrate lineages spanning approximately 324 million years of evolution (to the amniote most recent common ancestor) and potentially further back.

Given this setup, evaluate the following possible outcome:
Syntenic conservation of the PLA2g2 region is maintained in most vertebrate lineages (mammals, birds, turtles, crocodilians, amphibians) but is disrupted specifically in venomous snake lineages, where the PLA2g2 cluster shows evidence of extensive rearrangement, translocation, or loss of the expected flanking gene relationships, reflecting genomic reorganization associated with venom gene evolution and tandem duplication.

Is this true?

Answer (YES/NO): NO